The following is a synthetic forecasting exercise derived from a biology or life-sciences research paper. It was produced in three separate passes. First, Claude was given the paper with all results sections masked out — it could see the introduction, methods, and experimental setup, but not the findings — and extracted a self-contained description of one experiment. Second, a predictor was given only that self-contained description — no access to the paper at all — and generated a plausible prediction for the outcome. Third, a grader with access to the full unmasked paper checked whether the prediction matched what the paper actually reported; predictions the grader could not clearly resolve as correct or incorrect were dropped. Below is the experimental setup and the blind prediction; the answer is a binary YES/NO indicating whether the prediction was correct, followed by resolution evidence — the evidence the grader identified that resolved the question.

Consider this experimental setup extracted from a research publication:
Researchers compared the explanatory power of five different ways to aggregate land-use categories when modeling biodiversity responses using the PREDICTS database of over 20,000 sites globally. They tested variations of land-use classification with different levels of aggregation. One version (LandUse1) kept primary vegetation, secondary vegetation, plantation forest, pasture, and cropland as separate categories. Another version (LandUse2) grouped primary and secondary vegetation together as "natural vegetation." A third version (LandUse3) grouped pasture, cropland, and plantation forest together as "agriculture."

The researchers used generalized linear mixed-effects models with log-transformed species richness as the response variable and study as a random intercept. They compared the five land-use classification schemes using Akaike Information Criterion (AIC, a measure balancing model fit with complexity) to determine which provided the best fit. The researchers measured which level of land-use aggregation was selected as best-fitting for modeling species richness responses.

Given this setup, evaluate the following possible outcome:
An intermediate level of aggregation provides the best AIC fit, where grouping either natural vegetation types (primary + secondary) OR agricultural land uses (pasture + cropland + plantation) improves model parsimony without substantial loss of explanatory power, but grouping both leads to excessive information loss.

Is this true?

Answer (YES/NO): NO